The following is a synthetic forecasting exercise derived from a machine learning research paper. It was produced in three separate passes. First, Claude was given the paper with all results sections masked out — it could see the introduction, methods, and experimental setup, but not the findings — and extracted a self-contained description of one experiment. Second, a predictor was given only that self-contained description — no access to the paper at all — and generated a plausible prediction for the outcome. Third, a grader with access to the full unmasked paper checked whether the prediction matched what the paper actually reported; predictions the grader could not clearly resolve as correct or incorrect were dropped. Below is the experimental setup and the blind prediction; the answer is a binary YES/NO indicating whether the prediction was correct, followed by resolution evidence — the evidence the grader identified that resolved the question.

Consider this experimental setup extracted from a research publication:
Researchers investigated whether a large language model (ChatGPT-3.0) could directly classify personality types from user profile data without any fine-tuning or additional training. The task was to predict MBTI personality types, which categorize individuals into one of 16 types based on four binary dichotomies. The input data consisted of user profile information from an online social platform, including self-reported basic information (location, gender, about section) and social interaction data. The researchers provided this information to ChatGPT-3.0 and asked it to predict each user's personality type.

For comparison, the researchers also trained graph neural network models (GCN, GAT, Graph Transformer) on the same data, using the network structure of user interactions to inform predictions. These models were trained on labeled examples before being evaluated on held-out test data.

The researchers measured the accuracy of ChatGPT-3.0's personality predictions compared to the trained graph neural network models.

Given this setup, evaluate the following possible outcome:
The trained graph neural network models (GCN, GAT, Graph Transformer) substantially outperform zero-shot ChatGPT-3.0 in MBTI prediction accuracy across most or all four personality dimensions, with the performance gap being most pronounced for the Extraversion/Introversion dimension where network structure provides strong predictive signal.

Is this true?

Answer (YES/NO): NO